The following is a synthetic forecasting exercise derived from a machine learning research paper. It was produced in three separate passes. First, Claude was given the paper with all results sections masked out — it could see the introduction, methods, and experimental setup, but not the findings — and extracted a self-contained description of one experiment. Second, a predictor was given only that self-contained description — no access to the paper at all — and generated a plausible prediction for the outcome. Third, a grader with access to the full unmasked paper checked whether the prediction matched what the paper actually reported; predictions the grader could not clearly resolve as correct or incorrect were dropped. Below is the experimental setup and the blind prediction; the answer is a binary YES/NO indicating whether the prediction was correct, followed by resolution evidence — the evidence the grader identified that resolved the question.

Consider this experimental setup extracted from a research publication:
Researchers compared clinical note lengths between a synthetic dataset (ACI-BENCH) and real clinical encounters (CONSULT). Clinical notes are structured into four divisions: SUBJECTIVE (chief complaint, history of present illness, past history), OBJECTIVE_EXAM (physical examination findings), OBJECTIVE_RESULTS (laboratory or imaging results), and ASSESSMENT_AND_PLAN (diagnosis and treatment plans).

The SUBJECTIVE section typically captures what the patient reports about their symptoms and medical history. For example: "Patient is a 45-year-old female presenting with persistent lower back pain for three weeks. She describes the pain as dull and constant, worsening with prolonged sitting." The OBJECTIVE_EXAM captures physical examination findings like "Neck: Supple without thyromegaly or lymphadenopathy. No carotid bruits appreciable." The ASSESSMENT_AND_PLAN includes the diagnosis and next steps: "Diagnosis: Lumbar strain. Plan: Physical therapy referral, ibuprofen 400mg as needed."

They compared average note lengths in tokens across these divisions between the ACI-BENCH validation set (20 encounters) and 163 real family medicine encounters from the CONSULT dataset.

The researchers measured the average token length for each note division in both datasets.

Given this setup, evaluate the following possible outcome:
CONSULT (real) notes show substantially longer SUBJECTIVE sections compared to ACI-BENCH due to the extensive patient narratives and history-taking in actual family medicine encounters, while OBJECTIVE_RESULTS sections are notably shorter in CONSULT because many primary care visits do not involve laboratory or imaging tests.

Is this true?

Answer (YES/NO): YES